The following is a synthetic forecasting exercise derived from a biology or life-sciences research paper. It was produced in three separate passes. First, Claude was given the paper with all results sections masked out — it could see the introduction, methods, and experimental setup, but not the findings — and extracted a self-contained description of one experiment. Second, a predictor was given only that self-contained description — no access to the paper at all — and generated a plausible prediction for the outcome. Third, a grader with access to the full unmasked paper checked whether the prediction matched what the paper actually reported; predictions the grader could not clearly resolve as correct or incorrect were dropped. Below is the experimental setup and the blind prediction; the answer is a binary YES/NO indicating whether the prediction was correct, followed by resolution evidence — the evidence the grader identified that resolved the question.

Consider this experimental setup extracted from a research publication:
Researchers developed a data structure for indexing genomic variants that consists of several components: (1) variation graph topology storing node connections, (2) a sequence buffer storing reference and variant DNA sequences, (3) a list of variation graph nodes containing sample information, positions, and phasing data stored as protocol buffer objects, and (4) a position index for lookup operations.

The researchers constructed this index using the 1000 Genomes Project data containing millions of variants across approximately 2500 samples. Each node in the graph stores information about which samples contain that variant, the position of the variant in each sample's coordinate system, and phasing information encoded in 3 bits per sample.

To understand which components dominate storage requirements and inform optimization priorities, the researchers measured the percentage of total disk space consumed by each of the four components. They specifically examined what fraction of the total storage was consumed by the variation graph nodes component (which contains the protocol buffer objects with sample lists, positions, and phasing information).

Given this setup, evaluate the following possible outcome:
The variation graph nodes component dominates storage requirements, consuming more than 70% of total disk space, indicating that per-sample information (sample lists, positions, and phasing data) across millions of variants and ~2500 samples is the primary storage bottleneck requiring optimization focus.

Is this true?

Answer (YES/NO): YES